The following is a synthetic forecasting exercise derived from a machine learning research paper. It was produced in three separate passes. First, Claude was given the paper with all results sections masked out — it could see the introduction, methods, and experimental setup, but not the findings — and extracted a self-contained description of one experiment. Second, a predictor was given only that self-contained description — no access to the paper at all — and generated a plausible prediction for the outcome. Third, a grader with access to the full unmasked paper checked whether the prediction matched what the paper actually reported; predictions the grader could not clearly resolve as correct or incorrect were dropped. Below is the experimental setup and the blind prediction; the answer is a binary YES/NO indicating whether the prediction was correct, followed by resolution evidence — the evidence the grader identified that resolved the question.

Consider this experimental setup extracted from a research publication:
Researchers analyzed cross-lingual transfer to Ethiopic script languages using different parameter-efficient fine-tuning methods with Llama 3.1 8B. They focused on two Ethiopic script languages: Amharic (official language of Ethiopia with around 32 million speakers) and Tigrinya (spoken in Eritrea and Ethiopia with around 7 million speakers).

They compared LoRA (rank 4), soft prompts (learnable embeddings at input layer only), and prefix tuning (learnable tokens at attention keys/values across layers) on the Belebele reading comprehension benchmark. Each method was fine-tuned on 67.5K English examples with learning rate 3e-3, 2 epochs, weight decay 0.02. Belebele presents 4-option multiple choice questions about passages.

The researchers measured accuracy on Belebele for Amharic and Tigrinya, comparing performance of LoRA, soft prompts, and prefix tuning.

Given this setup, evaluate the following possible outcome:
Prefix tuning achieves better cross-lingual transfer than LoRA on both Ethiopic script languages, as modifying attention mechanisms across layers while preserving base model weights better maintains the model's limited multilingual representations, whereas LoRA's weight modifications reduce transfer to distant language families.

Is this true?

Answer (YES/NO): YES